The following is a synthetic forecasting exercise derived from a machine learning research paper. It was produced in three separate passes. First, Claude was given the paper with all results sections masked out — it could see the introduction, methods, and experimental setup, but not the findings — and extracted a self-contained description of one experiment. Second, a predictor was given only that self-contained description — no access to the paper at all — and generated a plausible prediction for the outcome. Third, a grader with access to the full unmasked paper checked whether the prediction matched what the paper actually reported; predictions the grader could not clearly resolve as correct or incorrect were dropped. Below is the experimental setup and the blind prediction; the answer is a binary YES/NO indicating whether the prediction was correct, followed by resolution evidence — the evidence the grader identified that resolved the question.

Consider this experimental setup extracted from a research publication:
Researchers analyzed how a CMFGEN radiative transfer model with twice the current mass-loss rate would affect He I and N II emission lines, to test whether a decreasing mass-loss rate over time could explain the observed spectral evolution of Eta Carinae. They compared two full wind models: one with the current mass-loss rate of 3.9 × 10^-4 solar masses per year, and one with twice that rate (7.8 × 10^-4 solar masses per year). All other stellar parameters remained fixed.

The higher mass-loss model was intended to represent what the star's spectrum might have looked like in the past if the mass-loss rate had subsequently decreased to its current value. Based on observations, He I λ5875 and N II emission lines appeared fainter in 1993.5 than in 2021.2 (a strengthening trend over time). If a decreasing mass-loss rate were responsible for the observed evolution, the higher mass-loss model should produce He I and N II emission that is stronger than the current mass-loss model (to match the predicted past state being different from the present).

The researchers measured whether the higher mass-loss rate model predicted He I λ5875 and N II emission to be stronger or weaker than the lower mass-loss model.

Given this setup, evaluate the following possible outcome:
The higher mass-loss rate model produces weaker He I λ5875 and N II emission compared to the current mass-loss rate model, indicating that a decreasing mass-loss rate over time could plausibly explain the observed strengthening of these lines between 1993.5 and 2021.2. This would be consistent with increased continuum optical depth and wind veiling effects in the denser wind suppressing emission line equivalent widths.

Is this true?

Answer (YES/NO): NO